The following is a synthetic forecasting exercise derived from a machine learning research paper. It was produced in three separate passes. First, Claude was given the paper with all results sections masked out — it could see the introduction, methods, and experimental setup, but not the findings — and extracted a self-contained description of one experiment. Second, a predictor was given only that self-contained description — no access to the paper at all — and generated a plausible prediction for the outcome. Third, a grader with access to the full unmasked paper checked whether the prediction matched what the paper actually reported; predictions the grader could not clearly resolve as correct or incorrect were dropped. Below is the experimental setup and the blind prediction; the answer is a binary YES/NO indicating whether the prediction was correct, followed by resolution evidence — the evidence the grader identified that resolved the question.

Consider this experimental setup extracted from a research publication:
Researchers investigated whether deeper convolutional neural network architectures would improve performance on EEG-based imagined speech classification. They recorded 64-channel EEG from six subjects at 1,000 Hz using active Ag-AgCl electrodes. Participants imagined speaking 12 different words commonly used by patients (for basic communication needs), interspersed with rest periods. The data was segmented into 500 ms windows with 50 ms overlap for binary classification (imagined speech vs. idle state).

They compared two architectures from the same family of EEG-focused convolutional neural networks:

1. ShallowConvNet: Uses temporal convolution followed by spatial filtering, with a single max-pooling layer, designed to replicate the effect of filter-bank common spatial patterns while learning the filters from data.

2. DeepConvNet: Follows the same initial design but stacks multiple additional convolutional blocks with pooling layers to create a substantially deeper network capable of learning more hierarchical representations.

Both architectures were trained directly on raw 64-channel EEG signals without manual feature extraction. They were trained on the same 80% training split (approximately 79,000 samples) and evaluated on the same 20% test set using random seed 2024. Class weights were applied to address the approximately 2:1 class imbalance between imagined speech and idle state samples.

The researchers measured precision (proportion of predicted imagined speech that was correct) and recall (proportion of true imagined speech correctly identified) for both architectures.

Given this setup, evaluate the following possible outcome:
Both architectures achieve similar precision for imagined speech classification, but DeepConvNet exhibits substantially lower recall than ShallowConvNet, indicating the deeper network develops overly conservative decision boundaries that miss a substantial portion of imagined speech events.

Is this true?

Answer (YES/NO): NO